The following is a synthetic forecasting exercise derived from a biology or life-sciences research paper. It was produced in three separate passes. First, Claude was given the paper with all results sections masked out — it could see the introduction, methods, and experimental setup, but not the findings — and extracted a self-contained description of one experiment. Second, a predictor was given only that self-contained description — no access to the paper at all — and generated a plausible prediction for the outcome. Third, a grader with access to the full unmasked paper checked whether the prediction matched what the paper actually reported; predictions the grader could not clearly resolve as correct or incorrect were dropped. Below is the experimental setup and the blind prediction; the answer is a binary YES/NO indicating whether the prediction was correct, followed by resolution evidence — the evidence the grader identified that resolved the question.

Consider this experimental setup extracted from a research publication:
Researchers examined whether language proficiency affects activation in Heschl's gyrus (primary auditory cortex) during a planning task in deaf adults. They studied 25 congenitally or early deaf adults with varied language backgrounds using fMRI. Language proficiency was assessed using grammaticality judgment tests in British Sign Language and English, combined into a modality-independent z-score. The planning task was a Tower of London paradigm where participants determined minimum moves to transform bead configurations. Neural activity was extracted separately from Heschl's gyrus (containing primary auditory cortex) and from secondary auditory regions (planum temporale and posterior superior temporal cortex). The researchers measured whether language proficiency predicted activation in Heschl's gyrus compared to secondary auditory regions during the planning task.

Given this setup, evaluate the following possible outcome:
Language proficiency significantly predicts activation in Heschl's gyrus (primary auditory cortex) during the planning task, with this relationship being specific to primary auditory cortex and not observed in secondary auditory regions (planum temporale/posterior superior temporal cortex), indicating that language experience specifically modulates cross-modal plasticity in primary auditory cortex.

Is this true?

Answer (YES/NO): NO